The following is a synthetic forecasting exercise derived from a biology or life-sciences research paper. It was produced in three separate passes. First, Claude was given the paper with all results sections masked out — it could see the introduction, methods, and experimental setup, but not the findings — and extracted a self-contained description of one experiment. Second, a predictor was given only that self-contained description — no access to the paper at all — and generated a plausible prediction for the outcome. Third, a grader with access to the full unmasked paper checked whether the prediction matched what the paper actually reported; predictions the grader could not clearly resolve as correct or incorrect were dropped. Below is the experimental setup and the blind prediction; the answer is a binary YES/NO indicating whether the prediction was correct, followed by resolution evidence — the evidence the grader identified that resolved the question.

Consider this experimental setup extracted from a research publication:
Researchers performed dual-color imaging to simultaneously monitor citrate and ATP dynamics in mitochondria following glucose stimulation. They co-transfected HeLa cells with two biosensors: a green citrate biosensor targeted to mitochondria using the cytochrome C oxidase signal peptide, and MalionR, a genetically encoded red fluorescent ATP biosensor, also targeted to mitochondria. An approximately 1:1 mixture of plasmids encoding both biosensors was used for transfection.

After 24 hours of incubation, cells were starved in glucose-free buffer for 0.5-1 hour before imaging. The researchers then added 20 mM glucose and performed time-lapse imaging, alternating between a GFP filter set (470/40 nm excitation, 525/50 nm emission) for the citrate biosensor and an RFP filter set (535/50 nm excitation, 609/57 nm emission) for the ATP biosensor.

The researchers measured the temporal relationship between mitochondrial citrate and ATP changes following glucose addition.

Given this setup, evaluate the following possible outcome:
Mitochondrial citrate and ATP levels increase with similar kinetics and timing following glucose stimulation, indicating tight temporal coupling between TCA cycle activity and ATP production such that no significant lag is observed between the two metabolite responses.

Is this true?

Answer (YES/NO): NO